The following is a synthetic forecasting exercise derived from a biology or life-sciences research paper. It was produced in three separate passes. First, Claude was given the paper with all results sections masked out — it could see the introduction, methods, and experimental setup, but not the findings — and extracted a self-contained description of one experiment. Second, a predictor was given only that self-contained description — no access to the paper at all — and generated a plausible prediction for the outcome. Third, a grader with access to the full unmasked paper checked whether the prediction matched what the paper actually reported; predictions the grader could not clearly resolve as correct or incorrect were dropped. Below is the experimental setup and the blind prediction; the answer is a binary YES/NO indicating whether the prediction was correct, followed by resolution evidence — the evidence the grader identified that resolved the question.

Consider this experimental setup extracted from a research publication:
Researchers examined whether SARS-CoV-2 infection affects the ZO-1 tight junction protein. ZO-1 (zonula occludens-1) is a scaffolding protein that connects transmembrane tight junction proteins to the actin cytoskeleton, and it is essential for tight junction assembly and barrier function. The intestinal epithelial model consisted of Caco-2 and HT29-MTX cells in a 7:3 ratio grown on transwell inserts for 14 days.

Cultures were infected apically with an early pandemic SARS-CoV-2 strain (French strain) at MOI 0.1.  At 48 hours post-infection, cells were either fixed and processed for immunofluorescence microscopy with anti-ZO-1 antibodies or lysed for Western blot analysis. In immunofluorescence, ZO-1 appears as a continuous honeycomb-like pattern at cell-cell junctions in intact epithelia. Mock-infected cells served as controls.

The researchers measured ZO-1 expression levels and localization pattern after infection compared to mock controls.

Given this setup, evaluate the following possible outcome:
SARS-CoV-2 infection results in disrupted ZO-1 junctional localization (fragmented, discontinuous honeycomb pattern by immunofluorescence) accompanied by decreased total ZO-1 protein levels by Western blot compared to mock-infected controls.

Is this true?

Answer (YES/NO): YES